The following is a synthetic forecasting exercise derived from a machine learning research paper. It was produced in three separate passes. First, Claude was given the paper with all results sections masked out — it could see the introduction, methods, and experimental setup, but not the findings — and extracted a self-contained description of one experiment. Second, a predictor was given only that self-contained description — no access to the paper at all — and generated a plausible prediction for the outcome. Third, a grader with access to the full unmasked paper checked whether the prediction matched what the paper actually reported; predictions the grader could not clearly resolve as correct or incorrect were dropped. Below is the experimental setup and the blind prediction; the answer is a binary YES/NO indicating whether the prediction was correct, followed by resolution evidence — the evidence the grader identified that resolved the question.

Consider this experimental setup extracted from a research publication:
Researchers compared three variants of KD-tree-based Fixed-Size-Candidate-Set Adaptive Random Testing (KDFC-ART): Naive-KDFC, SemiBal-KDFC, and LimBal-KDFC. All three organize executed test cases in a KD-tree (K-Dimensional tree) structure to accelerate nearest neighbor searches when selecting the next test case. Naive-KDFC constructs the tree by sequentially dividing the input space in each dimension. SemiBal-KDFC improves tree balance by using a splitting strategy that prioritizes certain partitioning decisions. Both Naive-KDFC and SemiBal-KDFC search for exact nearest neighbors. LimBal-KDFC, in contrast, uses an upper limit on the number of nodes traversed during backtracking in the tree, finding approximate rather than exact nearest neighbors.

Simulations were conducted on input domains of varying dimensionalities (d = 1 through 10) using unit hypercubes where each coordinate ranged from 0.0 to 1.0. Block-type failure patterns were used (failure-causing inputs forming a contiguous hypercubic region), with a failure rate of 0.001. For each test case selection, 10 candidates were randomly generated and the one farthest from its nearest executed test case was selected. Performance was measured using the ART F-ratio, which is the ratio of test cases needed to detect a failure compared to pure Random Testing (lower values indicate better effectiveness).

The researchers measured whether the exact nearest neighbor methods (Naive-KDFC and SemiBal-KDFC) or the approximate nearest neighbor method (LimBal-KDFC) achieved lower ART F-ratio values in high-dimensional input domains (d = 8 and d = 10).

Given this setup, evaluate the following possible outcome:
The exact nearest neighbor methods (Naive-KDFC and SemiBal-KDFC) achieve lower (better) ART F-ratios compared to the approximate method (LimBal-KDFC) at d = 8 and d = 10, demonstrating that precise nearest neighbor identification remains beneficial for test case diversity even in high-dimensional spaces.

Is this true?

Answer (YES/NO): NO